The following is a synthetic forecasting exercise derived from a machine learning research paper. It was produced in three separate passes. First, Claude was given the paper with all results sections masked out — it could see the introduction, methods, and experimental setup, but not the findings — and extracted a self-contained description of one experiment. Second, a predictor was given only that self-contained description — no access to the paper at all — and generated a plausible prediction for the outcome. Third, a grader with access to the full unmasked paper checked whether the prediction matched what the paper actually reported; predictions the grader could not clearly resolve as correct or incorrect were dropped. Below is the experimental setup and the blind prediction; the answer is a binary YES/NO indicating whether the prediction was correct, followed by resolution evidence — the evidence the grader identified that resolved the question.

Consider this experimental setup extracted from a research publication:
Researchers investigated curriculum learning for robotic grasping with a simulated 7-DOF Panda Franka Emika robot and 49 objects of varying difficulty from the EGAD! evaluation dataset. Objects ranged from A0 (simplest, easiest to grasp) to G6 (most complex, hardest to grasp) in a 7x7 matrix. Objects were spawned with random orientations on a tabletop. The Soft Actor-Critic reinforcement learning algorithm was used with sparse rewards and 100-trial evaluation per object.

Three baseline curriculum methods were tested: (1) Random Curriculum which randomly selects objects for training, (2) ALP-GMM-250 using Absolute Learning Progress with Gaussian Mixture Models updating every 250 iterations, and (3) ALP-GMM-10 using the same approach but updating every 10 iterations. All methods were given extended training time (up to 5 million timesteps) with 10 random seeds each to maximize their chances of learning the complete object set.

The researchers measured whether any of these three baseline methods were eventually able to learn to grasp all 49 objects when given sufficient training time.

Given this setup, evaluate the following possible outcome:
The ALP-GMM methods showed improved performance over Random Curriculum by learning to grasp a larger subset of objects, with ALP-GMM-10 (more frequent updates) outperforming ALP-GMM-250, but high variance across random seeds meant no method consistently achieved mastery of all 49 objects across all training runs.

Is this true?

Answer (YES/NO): NO